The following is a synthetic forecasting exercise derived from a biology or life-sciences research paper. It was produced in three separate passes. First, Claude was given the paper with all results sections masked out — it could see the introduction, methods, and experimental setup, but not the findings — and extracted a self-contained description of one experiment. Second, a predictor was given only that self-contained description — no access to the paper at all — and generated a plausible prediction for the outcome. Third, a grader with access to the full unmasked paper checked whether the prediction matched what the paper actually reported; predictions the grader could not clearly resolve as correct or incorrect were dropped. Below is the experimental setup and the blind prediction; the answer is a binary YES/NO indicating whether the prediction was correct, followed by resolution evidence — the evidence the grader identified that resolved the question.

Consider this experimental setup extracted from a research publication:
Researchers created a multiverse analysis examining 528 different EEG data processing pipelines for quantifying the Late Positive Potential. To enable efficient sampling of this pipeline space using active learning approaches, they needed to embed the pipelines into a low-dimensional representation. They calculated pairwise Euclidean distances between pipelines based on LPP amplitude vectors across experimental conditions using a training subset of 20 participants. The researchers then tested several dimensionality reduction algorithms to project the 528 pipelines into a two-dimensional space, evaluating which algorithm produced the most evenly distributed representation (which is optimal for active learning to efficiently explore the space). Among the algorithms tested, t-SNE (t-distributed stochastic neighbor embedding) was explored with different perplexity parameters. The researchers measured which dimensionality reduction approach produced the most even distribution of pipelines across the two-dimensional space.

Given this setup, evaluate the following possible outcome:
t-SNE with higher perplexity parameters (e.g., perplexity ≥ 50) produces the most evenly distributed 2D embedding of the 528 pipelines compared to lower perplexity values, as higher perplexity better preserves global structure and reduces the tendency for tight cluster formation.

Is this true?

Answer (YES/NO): NO